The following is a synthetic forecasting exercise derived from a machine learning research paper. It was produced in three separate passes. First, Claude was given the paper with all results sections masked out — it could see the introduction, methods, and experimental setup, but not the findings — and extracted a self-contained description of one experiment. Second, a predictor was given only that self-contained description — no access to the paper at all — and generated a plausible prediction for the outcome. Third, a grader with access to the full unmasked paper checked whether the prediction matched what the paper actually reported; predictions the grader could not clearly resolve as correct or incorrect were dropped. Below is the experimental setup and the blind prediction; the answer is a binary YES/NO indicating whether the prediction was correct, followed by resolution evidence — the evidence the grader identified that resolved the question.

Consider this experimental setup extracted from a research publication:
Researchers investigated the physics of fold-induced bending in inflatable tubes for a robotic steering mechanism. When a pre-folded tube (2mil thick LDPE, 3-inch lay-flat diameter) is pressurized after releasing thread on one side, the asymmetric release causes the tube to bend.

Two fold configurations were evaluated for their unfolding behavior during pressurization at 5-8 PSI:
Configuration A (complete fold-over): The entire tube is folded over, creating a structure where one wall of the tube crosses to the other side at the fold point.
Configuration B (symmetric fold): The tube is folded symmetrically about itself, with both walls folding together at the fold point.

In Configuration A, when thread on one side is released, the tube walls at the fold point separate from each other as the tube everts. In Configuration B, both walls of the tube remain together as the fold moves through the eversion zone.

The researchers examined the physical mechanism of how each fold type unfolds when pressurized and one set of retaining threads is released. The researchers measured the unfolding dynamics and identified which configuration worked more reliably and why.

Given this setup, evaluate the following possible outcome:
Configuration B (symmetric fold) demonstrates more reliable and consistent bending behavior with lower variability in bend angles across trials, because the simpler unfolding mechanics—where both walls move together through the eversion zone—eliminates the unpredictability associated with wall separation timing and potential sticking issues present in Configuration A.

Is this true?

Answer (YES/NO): NO